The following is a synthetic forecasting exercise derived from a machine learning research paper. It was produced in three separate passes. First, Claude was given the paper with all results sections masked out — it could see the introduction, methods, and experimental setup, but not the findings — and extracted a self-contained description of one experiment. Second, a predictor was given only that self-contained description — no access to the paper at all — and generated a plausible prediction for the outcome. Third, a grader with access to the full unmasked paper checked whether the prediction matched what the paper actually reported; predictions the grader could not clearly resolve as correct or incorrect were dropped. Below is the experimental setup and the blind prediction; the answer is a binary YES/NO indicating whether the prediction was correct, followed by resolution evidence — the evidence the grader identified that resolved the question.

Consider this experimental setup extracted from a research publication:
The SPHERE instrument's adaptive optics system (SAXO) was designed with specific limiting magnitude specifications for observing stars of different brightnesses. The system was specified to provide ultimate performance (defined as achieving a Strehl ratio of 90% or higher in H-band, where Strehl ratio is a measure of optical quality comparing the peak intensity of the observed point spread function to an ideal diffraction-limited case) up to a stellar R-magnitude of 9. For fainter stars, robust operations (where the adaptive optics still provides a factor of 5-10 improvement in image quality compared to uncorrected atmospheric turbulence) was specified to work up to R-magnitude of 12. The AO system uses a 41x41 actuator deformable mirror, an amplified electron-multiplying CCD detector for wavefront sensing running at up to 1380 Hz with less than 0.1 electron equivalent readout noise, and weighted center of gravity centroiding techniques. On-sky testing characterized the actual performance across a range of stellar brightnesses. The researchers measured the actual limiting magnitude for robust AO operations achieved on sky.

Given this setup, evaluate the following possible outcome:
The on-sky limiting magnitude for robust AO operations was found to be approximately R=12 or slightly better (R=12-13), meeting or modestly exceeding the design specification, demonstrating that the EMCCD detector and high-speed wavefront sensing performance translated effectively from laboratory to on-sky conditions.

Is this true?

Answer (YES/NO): NO